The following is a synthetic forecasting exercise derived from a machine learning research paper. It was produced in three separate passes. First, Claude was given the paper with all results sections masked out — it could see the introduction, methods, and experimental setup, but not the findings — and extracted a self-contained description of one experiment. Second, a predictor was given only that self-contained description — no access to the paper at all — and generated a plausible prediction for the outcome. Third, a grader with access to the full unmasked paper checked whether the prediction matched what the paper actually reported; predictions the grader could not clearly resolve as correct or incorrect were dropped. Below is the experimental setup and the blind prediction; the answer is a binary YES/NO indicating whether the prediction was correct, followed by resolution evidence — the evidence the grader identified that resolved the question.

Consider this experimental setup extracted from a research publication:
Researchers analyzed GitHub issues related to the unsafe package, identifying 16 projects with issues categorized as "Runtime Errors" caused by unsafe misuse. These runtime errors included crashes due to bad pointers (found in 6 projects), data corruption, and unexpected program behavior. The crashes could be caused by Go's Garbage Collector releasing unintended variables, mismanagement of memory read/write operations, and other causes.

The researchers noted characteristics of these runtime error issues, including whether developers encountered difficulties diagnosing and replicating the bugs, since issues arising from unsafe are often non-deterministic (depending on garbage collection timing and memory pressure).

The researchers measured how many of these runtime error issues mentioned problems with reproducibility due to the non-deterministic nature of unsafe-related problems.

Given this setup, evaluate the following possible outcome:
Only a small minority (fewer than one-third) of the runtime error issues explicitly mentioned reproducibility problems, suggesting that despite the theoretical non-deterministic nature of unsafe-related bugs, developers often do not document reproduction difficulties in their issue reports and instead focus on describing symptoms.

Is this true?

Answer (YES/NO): YES